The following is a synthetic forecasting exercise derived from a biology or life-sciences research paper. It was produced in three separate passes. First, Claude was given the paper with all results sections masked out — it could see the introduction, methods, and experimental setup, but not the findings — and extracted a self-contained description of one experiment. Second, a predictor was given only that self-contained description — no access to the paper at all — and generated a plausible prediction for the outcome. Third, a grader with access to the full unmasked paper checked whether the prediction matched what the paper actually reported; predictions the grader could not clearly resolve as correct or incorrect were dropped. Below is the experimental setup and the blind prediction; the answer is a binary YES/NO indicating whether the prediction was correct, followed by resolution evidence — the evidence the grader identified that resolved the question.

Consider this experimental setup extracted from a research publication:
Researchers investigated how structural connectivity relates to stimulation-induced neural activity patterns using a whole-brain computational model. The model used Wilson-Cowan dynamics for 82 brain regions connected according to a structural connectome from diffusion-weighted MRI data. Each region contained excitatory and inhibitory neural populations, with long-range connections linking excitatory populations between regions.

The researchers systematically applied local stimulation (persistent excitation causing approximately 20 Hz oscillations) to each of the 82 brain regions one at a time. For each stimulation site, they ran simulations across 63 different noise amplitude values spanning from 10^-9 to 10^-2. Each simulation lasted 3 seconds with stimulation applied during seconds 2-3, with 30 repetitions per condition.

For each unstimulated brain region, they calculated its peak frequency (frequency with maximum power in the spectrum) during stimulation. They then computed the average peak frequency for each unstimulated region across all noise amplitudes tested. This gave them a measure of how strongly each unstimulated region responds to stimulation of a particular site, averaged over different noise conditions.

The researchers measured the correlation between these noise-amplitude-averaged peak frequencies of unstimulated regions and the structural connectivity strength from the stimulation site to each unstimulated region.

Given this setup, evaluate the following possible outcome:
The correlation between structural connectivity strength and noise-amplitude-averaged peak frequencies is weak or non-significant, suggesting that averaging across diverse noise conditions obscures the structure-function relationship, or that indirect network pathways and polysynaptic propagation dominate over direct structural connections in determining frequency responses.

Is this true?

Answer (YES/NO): NO